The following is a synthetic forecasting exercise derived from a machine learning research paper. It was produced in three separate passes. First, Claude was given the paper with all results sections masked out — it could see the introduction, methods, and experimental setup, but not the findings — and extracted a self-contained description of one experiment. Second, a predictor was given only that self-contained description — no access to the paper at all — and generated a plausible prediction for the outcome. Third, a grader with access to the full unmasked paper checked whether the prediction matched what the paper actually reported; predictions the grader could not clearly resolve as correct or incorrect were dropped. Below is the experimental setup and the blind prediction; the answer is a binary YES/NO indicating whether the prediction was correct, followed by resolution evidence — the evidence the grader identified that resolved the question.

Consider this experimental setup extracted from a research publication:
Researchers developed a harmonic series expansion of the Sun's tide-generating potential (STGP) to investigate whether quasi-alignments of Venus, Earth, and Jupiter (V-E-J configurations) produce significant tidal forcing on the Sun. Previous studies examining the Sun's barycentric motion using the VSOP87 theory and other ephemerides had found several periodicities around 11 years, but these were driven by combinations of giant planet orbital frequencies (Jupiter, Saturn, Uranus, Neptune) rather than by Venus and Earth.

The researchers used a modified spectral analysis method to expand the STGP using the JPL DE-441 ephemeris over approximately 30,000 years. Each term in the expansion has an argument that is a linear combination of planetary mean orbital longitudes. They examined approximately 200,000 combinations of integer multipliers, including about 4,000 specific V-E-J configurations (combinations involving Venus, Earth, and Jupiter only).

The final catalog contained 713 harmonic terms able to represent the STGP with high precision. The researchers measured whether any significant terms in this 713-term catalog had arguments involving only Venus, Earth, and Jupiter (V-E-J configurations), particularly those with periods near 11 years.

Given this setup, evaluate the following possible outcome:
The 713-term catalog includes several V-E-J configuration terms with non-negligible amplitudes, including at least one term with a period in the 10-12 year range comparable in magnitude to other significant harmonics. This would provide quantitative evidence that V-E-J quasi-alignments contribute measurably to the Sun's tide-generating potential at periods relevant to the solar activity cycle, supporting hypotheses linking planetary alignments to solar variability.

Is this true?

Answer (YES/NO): NO